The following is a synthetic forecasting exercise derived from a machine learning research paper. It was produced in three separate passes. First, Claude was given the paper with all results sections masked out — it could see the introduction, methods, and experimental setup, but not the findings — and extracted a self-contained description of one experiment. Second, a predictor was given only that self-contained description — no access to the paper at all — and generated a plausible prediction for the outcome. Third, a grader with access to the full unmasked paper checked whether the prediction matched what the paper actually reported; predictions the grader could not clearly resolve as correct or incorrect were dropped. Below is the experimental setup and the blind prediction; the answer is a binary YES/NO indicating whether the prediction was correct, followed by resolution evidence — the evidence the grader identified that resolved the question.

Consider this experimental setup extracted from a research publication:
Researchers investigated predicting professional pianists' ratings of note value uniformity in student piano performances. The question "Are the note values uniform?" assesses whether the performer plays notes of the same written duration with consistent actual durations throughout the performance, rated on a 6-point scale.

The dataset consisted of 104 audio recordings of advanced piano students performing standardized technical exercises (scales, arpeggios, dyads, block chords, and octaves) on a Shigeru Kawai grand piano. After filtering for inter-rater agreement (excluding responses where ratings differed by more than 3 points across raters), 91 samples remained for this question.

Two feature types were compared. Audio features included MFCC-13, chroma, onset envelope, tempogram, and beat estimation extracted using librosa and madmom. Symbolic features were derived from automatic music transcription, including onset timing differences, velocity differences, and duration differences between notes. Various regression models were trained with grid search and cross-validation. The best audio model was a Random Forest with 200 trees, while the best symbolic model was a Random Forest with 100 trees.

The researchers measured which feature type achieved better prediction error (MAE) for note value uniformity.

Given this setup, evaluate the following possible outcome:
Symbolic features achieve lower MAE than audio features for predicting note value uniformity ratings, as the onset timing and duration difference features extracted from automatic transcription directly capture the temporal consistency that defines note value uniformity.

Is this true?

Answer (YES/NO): YES